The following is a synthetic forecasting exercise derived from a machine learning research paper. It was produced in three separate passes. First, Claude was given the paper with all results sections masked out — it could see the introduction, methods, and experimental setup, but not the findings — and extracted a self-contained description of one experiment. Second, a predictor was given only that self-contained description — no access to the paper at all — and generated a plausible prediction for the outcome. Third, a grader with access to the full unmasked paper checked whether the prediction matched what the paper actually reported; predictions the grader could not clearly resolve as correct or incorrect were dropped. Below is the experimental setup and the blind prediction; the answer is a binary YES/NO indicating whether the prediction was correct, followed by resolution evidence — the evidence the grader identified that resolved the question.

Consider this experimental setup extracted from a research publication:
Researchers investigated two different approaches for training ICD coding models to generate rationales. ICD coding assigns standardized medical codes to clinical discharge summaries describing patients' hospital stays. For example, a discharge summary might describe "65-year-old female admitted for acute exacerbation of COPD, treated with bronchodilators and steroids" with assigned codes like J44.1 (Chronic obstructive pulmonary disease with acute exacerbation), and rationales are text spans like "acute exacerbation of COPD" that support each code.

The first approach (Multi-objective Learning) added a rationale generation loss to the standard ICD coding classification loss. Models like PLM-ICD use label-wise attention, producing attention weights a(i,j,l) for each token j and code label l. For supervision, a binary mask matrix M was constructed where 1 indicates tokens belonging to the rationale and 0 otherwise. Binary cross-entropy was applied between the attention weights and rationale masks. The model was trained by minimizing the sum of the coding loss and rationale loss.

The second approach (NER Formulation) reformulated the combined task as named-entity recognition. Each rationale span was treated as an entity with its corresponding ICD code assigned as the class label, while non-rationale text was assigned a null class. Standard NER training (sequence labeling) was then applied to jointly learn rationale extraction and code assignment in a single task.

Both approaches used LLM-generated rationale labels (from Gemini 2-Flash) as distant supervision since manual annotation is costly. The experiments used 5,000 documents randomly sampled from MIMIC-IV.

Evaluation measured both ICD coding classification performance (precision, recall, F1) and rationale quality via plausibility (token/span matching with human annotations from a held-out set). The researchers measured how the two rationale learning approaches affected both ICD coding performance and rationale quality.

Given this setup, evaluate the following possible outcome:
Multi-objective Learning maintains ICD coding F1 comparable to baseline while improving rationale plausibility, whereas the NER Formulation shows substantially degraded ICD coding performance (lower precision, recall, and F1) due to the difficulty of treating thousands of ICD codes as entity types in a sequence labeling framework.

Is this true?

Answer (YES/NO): NO